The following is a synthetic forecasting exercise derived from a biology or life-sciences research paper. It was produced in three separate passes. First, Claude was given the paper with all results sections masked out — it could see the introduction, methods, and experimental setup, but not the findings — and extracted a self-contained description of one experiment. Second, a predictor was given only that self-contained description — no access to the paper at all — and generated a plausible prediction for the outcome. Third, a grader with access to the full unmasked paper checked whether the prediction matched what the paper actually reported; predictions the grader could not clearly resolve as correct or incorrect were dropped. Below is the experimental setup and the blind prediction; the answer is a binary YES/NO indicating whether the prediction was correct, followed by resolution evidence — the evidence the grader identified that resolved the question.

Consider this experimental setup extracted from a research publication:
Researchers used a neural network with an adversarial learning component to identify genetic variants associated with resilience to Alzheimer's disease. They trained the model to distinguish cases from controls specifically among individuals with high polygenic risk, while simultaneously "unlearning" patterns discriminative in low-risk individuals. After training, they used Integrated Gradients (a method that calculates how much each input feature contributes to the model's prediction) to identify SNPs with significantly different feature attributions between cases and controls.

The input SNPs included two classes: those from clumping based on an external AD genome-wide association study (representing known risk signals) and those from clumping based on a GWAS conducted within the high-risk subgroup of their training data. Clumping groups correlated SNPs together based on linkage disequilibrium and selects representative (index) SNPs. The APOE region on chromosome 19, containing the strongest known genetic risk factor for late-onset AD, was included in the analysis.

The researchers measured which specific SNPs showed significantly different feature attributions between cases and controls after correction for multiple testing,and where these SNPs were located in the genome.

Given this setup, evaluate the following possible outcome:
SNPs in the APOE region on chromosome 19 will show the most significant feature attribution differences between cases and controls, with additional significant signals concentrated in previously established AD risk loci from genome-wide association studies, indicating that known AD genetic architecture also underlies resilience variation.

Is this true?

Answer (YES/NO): YES